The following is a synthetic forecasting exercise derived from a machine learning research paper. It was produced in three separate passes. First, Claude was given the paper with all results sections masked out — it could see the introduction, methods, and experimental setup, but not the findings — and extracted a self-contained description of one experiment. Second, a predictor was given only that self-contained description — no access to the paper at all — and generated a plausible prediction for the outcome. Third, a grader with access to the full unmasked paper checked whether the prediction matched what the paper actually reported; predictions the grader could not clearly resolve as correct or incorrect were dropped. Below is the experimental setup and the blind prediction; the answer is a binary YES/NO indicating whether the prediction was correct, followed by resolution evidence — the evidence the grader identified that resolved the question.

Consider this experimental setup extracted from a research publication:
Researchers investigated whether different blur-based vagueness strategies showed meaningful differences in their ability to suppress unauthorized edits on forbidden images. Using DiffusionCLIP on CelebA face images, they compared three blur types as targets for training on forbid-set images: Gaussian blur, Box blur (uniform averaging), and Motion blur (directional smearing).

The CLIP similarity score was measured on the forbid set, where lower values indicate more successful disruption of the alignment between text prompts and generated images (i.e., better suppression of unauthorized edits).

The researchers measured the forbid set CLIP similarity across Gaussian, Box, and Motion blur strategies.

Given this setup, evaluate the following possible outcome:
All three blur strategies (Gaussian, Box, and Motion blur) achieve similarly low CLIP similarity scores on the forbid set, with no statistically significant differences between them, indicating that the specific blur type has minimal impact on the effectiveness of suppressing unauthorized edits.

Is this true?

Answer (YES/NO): NO